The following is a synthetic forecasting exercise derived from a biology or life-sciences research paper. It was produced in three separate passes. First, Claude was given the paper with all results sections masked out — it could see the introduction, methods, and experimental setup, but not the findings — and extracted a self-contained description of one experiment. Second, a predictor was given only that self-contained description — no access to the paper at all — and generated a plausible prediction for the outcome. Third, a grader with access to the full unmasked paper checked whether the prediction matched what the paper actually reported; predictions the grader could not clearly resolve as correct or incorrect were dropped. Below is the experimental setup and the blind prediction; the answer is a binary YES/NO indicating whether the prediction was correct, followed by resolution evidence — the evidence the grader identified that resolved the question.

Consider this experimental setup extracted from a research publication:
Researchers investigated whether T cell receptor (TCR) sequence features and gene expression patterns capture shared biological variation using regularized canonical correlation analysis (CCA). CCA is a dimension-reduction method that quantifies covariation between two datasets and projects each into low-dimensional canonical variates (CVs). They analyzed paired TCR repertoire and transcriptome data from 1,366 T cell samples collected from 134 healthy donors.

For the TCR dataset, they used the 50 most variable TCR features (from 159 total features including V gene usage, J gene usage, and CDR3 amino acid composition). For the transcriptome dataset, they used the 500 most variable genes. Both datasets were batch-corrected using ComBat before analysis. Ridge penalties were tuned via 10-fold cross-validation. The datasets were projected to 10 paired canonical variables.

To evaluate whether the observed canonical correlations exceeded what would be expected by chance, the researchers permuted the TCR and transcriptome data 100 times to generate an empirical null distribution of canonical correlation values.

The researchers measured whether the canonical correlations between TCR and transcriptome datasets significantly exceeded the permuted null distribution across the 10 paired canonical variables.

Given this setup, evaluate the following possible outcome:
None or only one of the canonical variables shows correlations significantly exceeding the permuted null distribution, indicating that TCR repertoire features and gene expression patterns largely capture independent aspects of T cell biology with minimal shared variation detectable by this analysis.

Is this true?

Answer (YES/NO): NO